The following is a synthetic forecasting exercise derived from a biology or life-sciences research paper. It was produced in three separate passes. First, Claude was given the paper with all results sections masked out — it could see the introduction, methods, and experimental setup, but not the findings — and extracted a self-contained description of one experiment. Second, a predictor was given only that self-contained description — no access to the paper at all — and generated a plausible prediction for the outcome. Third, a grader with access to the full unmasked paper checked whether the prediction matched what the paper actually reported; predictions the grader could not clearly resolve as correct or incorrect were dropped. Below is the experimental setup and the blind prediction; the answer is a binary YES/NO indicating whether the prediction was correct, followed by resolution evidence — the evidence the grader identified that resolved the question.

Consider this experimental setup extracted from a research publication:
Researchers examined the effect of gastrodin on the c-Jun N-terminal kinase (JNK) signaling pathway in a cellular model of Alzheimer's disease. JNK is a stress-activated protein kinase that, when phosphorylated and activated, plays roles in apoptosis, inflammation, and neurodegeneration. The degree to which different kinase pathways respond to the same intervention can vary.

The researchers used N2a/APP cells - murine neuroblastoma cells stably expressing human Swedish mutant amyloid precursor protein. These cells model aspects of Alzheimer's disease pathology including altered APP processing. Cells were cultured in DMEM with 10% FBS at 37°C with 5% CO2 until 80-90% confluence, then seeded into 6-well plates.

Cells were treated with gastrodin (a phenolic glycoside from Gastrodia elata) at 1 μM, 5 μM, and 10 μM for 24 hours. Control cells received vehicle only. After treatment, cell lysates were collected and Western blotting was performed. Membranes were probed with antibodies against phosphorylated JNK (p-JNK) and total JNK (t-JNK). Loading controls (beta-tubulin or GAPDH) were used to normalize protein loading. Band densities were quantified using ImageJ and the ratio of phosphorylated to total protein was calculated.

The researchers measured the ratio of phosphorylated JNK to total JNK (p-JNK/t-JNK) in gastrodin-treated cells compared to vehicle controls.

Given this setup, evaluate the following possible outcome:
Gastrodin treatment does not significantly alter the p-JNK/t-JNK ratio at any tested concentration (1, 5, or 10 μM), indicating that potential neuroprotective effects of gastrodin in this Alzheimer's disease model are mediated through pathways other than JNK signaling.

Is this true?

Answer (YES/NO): NO